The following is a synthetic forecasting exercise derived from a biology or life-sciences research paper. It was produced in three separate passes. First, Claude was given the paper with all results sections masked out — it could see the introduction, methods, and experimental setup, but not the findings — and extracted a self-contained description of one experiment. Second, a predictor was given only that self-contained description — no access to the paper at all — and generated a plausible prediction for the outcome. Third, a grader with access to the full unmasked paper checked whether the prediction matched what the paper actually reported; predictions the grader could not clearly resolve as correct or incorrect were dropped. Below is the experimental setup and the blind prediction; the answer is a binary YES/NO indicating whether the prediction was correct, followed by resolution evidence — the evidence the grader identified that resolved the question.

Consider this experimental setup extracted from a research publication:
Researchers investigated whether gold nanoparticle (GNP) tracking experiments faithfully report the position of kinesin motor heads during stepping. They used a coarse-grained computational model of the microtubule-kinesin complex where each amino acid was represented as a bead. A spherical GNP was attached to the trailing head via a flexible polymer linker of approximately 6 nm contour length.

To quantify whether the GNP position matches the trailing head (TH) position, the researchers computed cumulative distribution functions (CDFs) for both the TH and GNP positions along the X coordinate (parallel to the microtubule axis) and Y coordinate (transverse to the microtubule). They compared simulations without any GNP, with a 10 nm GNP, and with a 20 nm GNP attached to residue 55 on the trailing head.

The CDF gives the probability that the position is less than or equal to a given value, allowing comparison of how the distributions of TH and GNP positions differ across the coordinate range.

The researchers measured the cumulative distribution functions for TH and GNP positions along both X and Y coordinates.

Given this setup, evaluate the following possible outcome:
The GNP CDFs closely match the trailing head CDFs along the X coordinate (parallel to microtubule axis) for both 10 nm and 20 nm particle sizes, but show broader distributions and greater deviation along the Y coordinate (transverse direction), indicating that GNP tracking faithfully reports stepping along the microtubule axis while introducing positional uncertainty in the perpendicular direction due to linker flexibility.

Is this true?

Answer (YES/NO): NO